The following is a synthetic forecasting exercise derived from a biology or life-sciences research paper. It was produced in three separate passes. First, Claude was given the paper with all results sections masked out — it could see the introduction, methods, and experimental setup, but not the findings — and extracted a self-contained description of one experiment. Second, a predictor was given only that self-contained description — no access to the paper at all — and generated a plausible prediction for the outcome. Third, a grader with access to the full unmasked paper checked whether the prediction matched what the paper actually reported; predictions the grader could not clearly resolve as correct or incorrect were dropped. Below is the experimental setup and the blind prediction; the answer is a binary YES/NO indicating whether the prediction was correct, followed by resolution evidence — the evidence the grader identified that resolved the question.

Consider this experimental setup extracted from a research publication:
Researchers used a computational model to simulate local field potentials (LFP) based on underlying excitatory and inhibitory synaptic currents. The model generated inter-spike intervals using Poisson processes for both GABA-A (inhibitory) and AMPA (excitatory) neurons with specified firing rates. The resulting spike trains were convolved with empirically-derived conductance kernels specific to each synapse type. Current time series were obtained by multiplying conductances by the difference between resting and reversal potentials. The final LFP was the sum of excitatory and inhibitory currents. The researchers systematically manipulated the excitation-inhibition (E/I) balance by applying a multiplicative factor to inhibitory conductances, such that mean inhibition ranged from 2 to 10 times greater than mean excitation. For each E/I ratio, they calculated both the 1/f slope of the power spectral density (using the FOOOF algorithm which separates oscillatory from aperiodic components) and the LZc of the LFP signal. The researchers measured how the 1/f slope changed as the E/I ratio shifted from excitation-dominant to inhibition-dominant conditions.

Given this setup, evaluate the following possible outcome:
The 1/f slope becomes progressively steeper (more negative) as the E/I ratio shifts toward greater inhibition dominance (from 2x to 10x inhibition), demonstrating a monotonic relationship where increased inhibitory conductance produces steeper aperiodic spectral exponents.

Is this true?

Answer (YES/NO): YES